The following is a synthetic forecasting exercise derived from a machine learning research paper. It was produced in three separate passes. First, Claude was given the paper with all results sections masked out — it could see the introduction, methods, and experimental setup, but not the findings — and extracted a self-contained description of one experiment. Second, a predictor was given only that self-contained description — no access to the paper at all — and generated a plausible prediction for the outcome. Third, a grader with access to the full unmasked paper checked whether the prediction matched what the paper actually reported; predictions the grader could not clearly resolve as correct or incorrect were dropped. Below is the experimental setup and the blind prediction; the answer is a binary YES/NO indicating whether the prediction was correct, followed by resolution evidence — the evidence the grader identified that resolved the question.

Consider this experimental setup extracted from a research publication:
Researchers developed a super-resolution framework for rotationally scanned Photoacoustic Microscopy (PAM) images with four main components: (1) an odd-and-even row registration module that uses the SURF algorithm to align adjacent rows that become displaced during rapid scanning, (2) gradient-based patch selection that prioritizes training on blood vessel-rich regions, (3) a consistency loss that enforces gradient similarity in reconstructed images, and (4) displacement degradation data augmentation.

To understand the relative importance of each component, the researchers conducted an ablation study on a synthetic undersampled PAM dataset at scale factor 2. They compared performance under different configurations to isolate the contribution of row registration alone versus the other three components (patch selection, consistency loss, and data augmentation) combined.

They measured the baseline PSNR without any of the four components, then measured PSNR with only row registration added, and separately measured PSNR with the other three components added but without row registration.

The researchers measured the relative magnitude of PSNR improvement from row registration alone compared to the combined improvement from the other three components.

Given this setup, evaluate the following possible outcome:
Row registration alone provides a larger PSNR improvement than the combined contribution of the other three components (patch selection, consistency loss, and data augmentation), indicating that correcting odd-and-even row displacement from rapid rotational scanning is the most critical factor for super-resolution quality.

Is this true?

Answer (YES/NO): YES